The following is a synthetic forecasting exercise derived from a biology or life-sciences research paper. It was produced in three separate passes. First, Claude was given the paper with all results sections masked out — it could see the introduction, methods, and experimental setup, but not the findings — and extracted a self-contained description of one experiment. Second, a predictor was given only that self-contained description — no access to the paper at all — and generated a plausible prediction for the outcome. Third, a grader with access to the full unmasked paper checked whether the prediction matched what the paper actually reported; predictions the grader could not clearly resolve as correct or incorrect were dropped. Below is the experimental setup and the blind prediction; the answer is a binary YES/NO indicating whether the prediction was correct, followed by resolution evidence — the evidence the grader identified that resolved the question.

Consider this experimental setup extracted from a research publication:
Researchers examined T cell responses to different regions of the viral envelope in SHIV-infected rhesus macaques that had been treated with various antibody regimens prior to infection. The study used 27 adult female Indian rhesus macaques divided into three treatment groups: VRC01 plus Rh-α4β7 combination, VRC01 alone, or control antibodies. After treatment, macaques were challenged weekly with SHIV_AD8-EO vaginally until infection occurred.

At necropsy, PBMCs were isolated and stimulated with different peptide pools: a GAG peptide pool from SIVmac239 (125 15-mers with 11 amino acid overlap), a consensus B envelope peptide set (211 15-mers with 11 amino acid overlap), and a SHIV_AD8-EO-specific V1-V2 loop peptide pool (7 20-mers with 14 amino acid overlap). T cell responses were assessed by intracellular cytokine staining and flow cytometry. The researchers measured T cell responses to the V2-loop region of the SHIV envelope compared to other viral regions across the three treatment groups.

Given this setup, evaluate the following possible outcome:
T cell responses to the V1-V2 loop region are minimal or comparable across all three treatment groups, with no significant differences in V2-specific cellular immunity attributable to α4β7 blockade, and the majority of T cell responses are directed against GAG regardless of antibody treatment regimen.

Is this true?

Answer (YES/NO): NO